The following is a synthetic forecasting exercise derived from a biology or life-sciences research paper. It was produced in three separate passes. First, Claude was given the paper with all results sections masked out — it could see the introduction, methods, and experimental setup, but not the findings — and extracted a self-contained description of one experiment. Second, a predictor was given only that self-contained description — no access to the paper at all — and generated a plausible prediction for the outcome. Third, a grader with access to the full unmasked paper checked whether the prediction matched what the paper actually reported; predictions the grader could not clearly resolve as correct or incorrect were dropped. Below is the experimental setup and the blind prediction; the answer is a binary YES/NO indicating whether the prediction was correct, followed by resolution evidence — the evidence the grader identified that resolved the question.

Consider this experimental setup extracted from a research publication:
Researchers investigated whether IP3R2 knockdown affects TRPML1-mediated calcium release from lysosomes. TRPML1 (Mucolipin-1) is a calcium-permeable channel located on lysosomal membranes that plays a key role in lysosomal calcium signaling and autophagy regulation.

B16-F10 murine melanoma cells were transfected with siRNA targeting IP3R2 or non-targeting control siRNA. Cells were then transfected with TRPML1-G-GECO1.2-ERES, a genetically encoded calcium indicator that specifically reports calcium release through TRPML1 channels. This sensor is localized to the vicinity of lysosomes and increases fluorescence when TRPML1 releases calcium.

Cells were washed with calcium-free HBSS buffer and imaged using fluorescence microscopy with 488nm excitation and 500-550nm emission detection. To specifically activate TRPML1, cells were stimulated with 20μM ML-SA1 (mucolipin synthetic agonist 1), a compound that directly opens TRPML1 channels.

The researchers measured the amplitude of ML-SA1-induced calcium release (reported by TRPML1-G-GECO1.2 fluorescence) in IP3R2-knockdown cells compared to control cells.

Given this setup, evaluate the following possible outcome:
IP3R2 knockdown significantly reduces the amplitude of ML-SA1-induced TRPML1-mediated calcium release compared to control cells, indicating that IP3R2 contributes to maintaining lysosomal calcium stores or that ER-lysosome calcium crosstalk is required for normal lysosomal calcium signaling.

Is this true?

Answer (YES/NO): NO